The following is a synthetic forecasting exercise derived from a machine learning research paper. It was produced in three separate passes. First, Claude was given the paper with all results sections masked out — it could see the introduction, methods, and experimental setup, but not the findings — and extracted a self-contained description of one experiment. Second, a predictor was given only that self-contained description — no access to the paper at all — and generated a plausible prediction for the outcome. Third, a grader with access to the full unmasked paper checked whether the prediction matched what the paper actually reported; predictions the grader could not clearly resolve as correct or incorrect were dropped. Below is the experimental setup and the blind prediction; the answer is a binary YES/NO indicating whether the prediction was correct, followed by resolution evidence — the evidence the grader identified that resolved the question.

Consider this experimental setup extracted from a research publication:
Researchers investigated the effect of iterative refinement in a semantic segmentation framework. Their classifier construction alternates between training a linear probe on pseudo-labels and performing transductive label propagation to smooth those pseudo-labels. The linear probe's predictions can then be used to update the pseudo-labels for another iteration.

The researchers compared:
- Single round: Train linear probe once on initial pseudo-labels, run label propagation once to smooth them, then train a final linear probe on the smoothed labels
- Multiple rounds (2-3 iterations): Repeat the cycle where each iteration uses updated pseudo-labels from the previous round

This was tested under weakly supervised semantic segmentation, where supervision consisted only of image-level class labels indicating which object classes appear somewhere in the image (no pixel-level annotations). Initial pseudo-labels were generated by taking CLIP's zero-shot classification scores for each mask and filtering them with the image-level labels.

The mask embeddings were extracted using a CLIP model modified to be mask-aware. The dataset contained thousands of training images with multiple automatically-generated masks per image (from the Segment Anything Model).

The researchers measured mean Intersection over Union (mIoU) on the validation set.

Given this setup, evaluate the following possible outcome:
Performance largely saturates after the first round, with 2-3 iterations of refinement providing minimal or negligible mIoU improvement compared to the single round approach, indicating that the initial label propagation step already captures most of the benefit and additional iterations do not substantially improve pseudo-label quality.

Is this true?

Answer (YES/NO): NO